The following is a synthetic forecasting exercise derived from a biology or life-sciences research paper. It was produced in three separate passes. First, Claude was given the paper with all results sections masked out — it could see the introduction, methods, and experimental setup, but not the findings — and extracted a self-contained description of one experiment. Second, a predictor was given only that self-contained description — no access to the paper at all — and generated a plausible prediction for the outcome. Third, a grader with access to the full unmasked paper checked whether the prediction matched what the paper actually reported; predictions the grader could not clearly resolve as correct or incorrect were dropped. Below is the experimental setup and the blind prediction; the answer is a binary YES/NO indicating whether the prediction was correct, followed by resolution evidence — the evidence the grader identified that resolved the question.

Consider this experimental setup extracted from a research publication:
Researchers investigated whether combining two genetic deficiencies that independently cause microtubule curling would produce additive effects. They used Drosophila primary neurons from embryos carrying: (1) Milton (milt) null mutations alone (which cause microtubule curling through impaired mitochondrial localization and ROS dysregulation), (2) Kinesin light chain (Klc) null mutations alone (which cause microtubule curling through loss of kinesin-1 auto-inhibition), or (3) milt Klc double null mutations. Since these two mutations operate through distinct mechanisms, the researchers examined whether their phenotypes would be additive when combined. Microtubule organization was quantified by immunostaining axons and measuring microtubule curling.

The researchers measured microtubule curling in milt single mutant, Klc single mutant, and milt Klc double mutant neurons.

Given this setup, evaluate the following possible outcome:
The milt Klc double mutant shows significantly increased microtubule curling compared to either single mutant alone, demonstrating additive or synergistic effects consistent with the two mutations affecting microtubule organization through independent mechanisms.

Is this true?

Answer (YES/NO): NO